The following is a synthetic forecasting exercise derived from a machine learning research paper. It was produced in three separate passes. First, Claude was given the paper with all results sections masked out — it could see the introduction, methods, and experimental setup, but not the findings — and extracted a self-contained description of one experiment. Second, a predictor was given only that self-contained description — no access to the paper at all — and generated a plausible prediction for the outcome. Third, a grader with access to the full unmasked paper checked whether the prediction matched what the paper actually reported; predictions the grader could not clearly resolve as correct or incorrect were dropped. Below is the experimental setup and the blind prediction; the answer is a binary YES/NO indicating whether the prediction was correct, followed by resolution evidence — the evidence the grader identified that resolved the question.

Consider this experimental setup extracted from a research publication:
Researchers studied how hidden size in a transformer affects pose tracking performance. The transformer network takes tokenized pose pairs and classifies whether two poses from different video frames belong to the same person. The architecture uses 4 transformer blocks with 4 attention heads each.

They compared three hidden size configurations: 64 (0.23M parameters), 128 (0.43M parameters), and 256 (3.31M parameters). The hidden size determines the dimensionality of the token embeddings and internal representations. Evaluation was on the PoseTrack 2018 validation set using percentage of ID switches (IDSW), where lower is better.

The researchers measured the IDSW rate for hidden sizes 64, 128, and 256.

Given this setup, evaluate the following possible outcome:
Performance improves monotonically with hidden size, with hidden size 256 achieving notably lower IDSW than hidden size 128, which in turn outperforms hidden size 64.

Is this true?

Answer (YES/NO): NO